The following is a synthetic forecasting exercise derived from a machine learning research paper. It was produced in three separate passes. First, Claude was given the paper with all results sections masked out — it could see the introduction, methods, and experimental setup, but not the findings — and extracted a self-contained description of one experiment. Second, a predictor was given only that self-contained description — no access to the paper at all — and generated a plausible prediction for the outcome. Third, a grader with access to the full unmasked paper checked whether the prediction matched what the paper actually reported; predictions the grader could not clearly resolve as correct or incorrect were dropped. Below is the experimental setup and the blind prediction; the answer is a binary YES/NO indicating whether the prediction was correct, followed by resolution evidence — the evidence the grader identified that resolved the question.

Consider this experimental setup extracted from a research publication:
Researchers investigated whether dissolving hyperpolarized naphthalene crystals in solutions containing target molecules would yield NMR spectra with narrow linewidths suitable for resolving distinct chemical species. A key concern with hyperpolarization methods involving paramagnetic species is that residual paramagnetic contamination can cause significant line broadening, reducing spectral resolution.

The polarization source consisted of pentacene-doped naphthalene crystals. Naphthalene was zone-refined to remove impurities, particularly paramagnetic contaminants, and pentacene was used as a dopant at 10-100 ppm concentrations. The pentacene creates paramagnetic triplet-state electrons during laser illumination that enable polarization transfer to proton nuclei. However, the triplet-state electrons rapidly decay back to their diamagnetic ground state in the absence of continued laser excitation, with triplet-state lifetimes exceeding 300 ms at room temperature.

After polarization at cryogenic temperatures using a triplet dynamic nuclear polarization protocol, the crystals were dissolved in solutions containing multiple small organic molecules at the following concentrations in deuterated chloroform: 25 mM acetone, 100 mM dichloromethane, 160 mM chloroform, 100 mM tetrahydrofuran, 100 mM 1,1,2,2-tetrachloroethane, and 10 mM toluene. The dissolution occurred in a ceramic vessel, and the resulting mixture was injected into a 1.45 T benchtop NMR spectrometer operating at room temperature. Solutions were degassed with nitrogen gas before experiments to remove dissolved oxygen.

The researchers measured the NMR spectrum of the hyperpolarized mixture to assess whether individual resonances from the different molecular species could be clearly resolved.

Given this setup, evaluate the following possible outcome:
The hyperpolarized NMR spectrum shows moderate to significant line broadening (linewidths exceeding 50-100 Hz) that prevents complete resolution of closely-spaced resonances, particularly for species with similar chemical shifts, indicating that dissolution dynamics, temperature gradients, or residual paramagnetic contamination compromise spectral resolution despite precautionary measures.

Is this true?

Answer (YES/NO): NO